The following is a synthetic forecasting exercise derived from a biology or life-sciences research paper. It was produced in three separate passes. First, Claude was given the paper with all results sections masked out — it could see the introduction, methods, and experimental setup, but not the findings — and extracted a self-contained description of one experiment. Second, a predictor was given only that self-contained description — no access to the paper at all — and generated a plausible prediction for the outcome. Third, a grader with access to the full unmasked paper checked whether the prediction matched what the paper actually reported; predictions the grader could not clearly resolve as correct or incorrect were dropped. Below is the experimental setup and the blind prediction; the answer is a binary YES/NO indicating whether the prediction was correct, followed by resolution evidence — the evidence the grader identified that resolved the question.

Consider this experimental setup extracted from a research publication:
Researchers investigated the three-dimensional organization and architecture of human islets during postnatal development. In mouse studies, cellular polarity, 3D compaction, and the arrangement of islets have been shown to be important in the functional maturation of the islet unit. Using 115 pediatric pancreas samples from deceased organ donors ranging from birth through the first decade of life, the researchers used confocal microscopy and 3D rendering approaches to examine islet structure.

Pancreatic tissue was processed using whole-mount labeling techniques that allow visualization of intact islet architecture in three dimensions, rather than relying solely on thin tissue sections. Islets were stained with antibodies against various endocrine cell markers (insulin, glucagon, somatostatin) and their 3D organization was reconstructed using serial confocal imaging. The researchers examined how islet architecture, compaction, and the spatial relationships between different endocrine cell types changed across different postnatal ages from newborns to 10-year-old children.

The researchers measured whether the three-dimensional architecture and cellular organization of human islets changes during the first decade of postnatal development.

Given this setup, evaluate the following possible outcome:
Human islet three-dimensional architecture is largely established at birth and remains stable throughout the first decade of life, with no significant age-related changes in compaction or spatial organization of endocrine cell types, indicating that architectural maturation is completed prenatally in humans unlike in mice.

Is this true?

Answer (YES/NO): NO